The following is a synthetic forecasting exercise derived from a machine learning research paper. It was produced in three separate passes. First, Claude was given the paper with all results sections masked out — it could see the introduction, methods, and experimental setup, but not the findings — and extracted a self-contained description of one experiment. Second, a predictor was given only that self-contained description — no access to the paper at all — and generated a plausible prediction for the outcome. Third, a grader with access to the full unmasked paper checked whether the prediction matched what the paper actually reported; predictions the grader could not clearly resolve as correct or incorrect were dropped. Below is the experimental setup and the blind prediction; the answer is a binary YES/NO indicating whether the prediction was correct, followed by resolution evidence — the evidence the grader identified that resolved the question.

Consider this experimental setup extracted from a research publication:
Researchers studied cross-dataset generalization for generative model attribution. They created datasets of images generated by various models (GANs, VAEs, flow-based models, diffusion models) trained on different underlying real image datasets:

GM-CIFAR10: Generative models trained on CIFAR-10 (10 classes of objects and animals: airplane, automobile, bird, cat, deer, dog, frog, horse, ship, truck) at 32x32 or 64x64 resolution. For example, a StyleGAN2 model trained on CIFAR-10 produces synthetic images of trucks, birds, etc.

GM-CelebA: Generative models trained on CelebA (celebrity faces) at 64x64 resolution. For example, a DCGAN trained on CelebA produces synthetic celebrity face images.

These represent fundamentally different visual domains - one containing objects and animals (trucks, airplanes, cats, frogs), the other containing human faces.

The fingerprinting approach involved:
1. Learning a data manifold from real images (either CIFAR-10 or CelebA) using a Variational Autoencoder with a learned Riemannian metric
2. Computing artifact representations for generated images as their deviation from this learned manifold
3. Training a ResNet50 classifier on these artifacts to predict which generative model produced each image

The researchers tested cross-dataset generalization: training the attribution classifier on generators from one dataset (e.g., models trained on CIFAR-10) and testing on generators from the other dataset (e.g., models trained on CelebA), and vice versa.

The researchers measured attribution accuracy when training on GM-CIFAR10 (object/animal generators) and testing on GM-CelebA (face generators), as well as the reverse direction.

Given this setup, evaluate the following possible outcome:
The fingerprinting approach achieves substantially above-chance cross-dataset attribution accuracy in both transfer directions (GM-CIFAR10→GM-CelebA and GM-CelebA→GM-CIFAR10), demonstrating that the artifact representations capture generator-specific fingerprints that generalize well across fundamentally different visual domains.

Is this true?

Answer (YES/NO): YES